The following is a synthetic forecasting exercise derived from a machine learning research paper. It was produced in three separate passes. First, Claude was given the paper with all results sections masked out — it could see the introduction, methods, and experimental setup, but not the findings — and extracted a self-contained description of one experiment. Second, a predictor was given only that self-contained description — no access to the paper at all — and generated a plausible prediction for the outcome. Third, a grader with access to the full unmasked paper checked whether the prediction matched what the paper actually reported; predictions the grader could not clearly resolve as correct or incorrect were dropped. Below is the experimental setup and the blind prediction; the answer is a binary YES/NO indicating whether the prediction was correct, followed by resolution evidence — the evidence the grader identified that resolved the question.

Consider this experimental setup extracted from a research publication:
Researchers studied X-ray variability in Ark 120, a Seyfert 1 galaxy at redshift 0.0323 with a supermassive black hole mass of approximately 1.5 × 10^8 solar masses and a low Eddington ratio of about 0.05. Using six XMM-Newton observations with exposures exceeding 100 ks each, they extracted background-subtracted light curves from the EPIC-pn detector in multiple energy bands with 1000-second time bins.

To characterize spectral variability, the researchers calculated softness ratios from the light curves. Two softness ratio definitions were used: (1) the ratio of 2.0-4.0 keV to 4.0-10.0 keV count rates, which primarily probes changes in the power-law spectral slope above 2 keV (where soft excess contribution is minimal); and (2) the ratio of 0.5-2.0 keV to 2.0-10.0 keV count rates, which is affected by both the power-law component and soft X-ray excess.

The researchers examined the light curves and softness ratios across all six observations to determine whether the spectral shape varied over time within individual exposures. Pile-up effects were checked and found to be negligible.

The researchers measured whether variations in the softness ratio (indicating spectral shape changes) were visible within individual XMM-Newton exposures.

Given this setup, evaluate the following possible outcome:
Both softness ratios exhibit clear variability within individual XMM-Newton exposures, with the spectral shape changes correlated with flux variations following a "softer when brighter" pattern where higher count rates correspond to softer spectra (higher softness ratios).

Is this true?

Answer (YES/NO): NO